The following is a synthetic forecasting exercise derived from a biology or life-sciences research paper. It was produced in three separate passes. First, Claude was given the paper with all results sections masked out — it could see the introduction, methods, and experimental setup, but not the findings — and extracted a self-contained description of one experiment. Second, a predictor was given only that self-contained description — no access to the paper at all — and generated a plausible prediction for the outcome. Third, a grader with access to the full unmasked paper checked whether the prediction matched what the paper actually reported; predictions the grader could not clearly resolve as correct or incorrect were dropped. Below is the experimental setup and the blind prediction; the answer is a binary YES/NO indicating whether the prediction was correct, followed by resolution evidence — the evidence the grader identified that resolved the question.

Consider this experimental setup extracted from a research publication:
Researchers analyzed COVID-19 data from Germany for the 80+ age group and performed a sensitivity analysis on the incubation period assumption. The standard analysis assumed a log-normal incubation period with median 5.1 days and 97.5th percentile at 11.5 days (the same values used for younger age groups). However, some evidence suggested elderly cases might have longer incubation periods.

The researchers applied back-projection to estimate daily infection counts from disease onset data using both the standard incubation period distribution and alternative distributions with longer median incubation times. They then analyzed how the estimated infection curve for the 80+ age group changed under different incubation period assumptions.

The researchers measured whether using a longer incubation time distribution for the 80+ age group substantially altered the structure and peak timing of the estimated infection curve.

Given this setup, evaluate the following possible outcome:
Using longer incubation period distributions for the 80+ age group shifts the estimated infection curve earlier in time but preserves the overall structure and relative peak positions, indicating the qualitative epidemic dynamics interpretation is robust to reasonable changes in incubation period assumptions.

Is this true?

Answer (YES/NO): YES